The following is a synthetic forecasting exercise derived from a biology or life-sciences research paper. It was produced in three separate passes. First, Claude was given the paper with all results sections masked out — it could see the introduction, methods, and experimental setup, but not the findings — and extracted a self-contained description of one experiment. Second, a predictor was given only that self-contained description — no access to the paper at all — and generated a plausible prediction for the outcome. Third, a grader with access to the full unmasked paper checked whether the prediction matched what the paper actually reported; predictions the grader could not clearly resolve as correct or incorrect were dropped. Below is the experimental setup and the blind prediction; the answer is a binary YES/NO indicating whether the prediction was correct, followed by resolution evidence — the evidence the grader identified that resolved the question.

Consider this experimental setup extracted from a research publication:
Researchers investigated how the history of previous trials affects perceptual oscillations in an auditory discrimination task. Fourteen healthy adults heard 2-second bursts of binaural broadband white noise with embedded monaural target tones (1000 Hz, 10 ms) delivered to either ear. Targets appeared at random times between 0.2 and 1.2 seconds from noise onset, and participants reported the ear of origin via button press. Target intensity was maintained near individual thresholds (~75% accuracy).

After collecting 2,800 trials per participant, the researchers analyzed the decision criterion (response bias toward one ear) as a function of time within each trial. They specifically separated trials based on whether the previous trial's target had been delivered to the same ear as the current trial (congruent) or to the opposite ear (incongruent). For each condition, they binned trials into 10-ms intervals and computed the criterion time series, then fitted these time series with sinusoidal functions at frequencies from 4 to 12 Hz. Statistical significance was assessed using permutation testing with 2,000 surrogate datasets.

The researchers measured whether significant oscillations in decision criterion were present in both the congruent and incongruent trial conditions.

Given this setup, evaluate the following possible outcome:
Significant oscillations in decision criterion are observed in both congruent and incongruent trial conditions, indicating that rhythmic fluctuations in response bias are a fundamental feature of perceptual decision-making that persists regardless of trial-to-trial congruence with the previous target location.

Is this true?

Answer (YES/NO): NO